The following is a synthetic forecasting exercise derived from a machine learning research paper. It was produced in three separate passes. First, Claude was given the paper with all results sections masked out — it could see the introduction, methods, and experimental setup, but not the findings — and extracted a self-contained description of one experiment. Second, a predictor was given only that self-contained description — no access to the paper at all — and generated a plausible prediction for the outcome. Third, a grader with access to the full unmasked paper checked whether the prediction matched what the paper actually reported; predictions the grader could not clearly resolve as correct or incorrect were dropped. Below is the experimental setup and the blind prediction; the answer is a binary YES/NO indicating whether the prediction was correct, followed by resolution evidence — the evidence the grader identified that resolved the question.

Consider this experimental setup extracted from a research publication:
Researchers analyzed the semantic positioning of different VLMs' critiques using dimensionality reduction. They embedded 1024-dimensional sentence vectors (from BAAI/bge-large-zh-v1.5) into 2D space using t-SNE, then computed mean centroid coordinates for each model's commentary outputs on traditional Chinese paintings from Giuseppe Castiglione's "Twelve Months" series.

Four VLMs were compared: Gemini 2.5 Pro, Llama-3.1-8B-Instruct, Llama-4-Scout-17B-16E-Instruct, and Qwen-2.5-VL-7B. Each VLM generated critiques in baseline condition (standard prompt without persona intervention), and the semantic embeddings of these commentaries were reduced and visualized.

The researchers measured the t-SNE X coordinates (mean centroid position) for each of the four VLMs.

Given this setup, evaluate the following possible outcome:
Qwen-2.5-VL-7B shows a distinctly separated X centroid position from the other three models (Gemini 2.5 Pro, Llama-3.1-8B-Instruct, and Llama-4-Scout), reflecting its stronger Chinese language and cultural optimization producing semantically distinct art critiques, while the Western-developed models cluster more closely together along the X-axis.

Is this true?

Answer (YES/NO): NO